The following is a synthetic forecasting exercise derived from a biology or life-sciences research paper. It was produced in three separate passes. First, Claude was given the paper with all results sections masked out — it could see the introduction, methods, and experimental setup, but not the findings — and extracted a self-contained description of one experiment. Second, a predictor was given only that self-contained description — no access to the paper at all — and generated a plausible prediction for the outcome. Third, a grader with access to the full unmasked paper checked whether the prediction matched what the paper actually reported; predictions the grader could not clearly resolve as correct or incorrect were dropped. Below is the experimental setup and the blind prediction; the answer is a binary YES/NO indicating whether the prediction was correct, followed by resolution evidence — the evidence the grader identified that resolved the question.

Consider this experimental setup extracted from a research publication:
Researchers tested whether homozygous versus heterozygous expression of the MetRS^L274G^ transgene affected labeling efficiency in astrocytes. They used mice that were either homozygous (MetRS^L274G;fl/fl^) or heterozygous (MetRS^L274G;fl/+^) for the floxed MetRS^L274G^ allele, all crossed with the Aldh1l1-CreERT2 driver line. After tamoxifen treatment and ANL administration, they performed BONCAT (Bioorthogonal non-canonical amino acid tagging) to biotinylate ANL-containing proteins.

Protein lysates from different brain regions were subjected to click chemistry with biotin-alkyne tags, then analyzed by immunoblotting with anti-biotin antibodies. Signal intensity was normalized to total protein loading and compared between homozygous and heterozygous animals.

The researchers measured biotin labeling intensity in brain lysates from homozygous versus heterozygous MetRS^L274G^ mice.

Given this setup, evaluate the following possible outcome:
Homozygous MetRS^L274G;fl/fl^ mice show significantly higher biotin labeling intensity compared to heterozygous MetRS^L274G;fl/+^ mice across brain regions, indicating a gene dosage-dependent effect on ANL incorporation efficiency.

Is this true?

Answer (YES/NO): YES